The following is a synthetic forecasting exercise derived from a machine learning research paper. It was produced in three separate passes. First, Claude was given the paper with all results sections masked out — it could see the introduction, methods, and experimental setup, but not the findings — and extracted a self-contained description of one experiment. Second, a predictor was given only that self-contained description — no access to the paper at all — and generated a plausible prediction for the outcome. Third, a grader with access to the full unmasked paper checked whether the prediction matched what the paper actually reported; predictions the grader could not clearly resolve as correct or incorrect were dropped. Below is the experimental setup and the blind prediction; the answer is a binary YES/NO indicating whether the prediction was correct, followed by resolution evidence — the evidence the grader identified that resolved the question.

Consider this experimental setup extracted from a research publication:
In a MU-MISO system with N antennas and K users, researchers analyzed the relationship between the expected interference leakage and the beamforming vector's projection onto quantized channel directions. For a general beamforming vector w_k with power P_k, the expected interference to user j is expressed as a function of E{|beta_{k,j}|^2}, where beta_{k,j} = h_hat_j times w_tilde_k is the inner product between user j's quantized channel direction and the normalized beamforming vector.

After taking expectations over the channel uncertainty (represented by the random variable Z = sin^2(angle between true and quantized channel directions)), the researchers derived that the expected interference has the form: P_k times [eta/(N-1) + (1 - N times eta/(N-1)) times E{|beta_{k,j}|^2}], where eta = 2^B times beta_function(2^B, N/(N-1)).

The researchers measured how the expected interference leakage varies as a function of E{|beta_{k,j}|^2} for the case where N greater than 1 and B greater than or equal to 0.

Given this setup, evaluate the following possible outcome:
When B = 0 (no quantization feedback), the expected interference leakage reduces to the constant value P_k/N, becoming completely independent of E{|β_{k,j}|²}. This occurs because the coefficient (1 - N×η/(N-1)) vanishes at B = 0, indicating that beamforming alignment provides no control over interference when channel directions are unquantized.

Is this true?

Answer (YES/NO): NO